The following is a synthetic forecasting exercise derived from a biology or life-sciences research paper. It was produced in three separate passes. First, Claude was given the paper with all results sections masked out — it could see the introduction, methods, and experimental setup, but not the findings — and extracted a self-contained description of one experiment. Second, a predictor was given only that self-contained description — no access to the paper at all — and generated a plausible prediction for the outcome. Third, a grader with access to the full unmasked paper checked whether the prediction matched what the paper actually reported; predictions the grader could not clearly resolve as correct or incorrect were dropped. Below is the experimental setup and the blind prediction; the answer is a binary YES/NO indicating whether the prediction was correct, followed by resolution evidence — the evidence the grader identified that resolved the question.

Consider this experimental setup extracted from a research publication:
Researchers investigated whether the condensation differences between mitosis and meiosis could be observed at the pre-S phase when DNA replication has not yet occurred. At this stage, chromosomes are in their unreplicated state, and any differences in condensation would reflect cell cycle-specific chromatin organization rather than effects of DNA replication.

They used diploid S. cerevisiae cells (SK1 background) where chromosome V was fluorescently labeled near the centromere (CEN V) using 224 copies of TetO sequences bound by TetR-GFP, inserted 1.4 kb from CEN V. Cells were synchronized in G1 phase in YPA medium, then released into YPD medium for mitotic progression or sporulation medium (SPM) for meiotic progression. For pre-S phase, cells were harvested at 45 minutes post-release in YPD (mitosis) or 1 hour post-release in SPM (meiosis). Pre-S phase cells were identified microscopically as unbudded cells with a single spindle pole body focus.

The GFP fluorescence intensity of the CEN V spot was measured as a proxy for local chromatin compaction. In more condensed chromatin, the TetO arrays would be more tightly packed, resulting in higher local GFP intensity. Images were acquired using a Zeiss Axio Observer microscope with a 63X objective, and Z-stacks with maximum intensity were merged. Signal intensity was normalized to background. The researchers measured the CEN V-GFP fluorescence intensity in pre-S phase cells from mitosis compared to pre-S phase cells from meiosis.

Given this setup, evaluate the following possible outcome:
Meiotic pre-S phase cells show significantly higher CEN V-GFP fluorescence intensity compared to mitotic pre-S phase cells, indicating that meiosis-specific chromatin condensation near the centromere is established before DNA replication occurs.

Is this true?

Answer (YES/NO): NO